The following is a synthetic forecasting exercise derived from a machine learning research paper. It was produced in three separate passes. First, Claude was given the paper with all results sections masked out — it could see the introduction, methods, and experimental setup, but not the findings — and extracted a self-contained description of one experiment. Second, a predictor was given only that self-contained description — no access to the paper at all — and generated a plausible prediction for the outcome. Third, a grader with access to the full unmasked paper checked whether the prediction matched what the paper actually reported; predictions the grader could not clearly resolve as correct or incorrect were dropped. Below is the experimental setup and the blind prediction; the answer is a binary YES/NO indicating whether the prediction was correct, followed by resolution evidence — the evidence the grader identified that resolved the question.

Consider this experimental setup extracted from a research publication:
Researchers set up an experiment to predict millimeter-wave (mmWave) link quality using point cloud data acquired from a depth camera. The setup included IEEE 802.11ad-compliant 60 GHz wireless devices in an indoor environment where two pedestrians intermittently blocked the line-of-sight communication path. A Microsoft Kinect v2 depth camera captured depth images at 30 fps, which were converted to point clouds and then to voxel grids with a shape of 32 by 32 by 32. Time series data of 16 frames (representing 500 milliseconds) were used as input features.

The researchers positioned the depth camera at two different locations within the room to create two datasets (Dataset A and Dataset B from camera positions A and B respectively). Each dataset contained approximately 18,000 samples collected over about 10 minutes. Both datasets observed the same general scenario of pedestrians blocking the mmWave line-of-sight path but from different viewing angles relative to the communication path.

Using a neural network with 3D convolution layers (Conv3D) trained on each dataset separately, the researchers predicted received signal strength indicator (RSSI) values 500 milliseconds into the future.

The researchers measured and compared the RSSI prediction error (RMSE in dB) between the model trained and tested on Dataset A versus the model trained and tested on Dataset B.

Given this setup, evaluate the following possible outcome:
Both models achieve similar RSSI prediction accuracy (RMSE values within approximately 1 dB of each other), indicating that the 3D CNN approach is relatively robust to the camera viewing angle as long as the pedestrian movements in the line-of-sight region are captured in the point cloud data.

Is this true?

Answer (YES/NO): YES